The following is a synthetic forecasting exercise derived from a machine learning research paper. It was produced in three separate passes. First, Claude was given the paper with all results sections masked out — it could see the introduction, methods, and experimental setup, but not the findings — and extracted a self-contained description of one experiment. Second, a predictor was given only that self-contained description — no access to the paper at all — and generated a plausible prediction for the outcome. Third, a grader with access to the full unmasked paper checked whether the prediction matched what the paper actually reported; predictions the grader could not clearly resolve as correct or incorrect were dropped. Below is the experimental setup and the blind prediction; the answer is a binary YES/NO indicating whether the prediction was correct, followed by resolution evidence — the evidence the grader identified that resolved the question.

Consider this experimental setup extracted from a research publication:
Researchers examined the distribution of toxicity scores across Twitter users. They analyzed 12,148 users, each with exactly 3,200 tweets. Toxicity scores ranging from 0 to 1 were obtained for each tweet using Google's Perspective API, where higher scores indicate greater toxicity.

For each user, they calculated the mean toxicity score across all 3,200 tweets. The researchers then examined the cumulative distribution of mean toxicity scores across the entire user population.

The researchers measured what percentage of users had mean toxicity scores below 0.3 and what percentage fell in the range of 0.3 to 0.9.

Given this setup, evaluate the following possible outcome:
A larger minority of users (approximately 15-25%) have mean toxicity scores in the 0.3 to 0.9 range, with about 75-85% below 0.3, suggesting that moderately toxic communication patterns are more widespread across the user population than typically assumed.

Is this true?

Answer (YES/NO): NO